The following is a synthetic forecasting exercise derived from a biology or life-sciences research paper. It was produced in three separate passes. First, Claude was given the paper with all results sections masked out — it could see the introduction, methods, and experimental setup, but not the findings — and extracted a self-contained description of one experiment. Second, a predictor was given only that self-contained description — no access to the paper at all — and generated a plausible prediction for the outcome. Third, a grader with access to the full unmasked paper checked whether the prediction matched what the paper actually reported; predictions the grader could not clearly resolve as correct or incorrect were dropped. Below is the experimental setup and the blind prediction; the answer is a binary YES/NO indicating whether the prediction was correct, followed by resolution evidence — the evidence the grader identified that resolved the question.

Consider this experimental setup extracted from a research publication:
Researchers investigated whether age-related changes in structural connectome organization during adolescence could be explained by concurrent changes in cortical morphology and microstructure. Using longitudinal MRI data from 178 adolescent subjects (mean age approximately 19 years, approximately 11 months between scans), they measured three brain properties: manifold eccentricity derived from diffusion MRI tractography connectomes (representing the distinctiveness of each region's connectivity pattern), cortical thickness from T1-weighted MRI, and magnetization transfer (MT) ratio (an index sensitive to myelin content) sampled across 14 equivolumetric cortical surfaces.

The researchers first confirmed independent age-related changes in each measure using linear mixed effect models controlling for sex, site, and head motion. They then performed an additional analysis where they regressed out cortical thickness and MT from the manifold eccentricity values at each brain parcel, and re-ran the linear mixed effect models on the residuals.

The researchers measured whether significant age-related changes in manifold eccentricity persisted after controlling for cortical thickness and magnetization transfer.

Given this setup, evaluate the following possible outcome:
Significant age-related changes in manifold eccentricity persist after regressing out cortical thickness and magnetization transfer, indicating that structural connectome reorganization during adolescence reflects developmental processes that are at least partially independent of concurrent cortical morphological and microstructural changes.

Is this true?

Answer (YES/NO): YES